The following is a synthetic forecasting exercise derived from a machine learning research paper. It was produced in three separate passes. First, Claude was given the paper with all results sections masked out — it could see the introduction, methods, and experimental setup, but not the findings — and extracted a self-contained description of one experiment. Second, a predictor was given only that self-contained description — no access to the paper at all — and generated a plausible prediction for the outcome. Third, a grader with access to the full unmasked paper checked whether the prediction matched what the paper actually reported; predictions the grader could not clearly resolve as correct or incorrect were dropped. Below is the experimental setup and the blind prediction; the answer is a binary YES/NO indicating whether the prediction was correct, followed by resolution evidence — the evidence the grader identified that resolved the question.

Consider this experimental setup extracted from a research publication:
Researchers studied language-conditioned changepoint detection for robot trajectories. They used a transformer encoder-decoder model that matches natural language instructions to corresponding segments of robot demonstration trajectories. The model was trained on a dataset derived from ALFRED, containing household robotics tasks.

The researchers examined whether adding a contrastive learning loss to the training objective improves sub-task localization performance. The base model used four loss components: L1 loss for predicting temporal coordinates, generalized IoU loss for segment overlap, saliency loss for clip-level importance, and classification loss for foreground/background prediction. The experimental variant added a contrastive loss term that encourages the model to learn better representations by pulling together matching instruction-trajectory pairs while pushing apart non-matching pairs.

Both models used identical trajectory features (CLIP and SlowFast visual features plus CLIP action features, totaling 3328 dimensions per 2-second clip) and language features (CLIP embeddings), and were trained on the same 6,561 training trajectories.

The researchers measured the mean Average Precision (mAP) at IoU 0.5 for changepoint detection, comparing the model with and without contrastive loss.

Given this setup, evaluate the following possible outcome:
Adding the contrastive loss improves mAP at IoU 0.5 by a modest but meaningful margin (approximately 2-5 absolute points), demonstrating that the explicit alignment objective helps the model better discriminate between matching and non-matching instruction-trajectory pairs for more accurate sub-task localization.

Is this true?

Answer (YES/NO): NO